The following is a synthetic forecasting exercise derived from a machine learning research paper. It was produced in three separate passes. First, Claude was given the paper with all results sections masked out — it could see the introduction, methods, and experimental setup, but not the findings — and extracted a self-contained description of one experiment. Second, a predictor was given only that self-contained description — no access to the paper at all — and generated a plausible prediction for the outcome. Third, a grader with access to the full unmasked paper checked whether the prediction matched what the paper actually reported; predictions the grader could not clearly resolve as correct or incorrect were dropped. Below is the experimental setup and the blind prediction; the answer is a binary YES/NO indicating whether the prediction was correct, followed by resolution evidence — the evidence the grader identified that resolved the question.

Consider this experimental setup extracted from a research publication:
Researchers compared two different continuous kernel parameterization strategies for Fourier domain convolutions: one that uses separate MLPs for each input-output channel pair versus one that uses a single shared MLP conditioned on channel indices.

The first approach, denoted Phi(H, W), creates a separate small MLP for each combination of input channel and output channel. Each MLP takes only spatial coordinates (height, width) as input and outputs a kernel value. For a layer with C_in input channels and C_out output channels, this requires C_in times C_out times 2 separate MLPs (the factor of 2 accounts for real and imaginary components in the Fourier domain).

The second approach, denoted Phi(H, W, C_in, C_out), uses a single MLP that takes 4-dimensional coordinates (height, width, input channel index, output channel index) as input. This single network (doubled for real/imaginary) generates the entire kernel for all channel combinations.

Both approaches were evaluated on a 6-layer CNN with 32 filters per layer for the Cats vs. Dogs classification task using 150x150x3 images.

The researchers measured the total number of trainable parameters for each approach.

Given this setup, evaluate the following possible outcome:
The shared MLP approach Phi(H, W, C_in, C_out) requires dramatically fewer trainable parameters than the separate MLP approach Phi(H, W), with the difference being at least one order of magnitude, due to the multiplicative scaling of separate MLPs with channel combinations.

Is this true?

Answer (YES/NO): NO